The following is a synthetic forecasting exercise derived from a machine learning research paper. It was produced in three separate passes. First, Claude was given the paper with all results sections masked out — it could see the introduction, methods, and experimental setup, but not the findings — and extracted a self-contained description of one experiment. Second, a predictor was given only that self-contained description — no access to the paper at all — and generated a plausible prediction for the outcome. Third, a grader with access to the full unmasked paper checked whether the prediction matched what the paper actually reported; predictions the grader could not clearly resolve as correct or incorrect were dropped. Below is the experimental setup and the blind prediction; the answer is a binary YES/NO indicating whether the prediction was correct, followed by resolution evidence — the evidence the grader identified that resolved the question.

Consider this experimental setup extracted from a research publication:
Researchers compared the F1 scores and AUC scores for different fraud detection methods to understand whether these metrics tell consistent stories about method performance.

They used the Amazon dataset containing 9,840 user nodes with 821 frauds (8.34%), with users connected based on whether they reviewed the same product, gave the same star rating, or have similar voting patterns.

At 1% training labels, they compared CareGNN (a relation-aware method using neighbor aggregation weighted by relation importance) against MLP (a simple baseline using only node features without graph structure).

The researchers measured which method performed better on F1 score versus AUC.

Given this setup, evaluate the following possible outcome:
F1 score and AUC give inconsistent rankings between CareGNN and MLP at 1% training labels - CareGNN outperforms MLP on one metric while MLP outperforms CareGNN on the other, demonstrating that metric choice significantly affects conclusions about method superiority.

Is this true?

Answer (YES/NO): YES